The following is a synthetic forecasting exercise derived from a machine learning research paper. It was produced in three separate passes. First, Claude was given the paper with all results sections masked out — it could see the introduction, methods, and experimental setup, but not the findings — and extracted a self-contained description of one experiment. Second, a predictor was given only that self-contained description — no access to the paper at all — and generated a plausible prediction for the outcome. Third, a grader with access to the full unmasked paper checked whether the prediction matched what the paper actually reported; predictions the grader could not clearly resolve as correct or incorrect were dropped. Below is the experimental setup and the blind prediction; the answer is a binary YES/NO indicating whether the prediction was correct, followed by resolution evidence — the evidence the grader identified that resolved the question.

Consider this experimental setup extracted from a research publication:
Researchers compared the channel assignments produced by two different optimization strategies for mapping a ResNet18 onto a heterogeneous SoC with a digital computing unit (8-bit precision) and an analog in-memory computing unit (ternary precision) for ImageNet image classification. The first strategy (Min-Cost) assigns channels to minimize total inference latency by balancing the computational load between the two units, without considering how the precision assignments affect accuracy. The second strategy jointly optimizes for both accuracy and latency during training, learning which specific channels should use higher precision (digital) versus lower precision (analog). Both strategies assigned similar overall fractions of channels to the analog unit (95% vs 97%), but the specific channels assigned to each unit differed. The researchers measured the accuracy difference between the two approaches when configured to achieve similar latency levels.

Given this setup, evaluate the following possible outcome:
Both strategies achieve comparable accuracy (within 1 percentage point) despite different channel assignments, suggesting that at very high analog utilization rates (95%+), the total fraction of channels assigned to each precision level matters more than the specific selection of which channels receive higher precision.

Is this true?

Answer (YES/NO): NO